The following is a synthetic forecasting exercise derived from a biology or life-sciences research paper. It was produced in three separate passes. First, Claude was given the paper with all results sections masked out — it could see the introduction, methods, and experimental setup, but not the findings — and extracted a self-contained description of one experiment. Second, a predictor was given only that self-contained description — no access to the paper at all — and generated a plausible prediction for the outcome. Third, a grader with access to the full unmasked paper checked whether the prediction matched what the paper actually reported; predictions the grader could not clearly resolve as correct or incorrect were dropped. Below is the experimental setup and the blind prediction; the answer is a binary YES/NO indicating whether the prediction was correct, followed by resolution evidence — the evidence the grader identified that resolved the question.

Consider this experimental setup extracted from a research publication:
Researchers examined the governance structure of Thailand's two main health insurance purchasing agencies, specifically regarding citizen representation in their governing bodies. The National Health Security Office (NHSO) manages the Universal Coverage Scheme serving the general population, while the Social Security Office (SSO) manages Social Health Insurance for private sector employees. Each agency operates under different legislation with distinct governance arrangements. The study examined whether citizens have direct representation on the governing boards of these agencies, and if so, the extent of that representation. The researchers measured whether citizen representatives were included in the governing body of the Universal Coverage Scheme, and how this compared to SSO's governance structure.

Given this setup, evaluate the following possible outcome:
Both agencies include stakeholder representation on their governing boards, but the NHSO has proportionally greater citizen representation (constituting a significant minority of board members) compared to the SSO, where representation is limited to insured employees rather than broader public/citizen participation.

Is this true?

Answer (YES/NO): YES